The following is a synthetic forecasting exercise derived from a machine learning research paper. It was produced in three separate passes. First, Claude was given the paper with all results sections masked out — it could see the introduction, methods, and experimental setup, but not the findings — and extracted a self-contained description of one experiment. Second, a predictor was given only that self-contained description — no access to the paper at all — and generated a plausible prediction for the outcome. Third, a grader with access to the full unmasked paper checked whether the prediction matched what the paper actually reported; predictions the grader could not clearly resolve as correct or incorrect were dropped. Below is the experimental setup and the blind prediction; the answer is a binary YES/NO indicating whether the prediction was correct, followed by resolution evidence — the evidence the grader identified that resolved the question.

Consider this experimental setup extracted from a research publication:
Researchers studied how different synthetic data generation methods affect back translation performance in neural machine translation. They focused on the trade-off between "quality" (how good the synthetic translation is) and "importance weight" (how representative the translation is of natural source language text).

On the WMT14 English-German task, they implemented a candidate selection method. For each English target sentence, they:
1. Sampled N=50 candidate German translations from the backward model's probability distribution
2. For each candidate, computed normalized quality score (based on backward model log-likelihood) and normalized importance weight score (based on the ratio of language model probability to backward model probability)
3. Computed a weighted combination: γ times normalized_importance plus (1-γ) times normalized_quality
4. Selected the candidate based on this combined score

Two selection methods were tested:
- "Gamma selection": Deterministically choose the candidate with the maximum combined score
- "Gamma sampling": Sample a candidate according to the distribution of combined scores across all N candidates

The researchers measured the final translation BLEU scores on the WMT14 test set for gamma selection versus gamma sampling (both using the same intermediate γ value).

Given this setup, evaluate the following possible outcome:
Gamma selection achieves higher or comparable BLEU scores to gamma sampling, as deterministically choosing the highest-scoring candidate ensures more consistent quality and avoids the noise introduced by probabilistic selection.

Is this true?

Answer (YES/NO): YES